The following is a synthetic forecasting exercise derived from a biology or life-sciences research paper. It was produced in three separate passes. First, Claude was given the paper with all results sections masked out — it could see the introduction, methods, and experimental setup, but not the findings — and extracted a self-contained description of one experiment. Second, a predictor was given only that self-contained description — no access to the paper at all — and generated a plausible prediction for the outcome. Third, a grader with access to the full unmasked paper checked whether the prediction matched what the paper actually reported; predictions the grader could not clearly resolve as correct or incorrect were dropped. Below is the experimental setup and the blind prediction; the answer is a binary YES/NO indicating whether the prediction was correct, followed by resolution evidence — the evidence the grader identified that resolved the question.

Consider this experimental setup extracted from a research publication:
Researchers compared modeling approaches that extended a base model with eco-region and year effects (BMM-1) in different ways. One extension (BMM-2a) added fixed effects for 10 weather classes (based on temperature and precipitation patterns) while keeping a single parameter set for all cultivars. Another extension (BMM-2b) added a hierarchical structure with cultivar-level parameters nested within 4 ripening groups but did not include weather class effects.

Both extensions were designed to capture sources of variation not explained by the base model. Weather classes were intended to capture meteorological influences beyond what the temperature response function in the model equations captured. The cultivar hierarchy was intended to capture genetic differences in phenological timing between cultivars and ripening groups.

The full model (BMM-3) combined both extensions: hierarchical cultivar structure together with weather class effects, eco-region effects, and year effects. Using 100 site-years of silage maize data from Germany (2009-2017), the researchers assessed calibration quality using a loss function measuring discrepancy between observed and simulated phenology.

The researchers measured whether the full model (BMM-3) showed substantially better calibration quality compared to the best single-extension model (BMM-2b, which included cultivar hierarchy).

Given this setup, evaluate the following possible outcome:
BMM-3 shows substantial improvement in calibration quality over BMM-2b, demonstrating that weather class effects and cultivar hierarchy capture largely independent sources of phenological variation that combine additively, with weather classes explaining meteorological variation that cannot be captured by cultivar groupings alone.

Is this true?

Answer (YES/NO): NO